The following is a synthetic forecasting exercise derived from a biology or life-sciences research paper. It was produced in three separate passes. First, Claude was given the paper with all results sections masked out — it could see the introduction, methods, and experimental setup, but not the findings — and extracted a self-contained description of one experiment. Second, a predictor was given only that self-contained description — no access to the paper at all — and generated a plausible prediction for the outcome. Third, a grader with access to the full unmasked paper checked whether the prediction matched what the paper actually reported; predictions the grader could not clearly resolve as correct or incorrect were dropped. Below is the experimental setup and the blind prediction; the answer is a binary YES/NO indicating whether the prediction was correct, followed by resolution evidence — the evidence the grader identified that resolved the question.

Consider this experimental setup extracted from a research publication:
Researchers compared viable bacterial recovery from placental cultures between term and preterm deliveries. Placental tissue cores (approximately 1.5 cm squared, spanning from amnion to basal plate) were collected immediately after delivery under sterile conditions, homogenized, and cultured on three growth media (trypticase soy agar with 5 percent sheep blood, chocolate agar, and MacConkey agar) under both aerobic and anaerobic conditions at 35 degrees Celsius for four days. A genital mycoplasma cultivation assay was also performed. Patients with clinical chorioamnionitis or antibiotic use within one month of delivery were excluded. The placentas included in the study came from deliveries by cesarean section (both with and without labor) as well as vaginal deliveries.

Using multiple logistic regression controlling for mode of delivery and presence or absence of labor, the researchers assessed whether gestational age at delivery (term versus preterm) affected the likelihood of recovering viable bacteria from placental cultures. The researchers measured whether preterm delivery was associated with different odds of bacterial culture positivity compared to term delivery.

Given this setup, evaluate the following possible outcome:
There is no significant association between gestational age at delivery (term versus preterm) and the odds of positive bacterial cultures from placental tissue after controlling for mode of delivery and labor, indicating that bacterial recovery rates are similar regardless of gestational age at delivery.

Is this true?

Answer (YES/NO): NO